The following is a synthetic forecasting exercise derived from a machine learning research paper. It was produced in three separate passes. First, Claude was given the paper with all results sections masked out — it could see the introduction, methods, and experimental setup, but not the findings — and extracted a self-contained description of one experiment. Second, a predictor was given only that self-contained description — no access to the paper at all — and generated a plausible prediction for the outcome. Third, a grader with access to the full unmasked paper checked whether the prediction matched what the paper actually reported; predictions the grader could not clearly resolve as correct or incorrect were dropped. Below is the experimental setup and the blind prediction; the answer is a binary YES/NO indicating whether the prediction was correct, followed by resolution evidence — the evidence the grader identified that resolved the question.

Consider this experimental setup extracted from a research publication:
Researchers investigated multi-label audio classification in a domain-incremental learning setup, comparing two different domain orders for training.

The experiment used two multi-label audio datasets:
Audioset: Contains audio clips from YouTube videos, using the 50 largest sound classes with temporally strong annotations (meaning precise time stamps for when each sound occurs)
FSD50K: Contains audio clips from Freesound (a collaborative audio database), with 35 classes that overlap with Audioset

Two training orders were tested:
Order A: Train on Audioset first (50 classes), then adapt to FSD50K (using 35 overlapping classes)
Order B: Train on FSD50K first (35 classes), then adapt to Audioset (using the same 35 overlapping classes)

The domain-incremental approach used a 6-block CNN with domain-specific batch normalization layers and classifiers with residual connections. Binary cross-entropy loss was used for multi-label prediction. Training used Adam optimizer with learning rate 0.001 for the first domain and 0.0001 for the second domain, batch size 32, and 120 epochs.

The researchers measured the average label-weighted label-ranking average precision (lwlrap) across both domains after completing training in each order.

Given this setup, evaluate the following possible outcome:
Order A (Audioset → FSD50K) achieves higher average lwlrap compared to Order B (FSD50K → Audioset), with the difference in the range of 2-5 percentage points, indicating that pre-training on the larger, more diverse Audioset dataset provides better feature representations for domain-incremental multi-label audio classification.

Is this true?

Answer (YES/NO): NO